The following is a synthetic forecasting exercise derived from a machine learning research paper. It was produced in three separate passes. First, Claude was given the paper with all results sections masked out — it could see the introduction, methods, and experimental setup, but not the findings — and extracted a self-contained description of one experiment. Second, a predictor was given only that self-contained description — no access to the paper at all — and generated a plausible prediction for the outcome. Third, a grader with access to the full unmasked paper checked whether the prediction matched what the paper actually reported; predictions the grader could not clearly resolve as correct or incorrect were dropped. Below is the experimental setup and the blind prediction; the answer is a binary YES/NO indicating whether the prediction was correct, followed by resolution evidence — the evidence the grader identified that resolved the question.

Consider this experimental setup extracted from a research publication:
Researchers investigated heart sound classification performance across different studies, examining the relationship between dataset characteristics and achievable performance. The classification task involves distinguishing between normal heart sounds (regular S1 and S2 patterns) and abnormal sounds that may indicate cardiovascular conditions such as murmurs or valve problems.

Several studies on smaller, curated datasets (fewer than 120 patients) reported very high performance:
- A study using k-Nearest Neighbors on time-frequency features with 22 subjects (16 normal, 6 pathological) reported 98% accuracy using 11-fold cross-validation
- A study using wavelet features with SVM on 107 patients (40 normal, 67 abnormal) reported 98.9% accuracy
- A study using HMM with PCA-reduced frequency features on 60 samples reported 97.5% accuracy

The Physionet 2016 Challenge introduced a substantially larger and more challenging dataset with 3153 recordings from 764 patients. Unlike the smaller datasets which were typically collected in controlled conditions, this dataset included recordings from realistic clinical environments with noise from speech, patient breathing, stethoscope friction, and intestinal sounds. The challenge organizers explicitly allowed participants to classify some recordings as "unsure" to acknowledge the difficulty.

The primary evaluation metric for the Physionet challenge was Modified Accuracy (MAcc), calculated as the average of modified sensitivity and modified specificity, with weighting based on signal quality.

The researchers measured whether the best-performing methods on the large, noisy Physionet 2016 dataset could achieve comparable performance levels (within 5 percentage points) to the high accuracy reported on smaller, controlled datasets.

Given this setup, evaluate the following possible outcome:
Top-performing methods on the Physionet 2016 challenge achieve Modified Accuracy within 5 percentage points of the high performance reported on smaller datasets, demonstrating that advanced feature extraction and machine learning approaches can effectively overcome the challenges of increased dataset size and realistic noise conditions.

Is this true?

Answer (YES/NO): YES